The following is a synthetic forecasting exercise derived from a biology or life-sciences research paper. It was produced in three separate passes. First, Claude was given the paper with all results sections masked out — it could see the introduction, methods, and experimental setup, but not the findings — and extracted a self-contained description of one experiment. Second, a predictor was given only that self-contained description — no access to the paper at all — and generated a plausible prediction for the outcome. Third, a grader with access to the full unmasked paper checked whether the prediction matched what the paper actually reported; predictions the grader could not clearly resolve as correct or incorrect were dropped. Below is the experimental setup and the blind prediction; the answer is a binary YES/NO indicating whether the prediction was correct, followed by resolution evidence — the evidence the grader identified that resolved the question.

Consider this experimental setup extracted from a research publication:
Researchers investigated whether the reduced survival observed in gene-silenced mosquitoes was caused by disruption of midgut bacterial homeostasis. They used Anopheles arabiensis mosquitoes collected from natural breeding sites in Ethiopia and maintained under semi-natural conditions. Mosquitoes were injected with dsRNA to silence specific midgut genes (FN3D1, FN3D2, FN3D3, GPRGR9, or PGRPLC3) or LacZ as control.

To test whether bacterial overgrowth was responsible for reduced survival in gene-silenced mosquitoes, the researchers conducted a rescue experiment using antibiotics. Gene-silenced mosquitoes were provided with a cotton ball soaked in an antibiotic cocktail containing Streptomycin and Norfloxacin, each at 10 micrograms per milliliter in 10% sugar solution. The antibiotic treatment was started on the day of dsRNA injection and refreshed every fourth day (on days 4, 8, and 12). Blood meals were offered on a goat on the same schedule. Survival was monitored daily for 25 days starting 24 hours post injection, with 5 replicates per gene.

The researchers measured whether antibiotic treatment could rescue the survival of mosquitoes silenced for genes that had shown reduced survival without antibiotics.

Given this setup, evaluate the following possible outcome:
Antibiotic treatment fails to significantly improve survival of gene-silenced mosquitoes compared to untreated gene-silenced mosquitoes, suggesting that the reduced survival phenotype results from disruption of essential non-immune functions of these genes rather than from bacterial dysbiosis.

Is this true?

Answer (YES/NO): NO